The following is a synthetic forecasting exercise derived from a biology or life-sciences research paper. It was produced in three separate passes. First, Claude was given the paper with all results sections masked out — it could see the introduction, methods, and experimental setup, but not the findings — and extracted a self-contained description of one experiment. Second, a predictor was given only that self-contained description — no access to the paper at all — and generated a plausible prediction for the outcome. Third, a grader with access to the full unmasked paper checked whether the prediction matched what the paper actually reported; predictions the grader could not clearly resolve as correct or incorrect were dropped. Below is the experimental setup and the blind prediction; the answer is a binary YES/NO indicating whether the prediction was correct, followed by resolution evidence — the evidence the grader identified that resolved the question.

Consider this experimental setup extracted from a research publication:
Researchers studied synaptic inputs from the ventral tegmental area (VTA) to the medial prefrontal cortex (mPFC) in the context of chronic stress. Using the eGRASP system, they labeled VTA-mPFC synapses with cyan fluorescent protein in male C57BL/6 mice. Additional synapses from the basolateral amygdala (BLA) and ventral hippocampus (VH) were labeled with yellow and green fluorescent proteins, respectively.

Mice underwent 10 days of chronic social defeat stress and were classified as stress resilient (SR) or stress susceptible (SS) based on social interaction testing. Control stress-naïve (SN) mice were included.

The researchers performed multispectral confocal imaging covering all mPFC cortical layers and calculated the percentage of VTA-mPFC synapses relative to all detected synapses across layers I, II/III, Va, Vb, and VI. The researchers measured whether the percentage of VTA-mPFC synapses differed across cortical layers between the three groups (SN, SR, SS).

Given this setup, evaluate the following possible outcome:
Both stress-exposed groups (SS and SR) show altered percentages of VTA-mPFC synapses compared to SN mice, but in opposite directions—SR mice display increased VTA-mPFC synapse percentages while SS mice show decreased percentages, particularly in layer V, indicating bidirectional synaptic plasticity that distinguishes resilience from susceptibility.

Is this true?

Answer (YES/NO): NO